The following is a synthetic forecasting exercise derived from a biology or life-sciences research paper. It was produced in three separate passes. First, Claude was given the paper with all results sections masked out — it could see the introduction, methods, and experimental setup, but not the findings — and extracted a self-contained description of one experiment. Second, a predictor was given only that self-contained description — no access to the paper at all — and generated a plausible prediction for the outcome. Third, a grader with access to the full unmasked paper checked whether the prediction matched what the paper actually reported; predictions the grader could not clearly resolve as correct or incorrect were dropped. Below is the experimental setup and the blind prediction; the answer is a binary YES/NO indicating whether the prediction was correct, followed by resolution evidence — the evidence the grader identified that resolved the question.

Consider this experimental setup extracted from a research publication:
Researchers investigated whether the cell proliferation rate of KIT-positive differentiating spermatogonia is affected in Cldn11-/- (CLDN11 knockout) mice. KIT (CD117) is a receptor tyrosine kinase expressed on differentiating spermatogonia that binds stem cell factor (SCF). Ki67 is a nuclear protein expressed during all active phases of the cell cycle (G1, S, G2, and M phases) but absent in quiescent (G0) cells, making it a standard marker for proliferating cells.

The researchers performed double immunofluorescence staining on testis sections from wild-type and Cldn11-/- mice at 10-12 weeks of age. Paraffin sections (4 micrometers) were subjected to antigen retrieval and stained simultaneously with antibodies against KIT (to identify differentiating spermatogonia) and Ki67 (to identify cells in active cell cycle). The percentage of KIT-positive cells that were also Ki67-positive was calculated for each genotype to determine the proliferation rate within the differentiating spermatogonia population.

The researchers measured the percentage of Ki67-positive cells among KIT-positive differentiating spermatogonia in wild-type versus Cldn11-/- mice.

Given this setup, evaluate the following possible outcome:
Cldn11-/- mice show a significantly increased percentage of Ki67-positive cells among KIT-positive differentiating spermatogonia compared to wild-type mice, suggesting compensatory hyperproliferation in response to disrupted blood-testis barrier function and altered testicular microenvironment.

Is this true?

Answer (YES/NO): NO